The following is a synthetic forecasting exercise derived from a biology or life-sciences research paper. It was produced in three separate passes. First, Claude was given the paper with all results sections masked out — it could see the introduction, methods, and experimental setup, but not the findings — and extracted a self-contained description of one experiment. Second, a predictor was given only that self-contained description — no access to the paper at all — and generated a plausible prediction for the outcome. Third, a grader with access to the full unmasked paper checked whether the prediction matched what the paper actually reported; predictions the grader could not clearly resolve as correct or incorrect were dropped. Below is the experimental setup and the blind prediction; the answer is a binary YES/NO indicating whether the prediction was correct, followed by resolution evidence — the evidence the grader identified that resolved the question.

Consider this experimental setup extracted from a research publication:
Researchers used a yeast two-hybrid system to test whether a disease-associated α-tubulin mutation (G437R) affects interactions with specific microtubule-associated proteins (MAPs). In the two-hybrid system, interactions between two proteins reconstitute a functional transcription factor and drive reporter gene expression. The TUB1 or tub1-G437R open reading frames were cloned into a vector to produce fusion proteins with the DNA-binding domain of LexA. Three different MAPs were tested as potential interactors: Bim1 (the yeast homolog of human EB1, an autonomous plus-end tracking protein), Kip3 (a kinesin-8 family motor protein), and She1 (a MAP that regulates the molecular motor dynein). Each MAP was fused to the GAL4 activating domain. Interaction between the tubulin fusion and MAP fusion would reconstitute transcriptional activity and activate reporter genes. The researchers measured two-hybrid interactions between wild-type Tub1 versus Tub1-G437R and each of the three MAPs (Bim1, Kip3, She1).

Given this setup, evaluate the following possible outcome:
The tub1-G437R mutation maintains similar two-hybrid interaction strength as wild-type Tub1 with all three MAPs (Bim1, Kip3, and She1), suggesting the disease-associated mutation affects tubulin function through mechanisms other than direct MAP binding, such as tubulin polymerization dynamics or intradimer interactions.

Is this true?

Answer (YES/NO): NO